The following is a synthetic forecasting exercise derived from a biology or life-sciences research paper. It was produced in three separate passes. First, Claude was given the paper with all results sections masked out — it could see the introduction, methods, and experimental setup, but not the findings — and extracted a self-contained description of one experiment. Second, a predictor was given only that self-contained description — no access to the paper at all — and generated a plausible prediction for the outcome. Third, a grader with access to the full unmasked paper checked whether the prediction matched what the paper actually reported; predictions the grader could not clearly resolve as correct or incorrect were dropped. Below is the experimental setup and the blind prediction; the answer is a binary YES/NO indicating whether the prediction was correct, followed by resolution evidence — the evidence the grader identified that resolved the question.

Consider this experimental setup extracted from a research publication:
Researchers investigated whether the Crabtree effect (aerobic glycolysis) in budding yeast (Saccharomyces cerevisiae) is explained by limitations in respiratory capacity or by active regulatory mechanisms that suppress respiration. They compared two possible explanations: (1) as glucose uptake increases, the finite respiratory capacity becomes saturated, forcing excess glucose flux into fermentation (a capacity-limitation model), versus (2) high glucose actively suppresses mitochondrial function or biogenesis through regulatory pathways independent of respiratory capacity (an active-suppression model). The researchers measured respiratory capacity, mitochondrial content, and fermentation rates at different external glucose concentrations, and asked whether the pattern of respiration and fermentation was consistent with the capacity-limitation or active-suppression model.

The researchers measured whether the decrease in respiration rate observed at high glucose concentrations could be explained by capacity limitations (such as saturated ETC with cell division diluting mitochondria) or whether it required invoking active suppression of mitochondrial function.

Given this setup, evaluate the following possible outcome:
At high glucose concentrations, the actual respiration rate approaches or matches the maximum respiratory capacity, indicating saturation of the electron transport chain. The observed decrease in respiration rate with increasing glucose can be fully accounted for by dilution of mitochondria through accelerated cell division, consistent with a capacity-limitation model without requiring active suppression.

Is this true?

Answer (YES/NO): YES